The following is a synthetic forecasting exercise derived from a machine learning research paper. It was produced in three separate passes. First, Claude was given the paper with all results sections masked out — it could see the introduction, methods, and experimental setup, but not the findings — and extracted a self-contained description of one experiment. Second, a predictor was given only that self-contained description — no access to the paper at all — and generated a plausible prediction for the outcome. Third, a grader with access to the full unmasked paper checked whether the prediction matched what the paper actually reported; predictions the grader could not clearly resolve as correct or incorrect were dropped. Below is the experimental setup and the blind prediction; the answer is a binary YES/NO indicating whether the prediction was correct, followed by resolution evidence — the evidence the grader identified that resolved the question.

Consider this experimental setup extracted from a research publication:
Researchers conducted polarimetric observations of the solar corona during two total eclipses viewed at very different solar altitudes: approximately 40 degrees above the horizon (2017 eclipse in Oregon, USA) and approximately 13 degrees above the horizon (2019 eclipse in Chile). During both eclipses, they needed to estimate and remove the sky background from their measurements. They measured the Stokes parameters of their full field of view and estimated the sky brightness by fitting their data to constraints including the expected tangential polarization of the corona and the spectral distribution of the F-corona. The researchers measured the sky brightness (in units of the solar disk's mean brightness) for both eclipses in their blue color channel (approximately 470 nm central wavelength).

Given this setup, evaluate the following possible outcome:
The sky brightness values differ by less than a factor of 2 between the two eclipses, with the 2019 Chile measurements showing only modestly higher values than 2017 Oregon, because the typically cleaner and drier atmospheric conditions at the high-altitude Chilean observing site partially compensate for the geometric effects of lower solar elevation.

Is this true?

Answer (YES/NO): YES